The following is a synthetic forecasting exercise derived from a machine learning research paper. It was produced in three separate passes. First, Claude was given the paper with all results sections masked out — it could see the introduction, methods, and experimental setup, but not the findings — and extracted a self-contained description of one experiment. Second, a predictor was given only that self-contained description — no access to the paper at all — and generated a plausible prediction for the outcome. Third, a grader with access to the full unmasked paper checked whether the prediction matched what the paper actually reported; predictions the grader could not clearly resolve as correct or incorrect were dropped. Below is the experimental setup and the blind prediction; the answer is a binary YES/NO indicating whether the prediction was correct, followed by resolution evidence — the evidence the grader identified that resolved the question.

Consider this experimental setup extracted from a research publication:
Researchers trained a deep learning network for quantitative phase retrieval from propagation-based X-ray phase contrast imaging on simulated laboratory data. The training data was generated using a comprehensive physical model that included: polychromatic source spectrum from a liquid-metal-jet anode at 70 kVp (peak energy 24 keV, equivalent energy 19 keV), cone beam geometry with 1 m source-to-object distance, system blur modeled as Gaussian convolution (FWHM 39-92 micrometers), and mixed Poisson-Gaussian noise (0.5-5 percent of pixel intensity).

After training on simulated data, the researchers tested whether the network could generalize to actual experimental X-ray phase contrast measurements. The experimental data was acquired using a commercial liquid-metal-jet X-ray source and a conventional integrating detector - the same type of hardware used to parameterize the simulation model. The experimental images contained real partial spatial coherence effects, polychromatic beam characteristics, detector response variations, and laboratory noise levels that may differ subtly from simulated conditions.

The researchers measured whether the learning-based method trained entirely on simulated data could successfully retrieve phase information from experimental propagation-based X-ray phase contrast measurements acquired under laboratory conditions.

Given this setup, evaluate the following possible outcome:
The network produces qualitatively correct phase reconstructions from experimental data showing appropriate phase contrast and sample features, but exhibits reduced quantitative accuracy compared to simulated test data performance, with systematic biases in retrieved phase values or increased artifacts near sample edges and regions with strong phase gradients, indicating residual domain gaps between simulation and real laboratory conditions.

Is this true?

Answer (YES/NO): NO